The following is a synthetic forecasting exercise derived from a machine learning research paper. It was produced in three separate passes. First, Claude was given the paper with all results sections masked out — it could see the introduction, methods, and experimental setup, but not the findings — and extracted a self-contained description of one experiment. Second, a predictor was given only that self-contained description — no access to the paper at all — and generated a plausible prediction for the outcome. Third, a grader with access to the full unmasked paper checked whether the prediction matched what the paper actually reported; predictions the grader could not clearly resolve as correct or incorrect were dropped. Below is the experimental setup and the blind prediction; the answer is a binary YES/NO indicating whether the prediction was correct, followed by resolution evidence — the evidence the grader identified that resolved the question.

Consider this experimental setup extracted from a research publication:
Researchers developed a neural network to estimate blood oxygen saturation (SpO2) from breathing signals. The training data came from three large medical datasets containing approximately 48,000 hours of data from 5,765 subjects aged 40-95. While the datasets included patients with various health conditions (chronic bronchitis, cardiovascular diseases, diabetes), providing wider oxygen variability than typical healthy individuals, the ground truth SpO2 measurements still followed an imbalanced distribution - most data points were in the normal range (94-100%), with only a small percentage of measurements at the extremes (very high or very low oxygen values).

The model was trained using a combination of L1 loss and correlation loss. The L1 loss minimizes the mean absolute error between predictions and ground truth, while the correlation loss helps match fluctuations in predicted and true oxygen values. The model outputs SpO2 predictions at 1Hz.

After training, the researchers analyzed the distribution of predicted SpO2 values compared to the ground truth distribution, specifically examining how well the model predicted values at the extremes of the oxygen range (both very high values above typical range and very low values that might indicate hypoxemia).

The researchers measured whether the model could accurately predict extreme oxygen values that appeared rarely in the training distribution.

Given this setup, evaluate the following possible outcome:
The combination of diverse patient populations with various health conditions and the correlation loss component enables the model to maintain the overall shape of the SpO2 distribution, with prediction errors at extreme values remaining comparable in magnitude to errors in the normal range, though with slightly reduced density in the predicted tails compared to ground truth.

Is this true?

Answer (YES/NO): NO